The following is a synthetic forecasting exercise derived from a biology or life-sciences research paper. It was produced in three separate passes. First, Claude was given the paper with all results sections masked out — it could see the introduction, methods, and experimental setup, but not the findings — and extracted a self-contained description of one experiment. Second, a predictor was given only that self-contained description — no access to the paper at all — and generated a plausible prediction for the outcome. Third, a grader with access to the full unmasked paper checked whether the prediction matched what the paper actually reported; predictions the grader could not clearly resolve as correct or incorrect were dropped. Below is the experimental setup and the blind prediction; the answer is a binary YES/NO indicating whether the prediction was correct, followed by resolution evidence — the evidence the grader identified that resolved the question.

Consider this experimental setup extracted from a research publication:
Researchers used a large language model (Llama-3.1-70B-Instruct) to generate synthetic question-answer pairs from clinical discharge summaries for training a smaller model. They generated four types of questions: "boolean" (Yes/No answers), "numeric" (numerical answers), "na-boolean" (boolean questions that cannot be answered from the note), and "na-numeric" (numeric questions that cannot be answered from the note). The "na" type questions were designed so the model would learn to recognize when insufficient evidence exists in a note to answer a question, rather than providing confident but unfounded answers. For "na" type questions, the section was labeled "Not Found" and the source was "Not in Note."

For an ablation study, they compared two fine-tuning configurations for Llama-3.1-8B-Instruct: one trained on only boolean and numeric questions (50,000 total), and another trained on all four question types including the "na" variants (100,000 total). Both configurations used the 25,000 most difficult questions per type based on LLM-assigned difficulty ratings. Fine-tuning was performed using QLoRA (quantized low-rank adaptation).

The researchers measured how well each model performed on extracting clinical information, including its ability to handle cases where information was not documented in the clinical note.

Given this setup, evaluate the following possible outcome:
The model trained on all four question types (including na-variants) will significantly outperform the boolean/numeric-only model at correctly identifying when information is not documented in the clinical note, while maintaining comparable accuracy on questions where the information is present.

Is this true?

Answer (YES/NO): YES